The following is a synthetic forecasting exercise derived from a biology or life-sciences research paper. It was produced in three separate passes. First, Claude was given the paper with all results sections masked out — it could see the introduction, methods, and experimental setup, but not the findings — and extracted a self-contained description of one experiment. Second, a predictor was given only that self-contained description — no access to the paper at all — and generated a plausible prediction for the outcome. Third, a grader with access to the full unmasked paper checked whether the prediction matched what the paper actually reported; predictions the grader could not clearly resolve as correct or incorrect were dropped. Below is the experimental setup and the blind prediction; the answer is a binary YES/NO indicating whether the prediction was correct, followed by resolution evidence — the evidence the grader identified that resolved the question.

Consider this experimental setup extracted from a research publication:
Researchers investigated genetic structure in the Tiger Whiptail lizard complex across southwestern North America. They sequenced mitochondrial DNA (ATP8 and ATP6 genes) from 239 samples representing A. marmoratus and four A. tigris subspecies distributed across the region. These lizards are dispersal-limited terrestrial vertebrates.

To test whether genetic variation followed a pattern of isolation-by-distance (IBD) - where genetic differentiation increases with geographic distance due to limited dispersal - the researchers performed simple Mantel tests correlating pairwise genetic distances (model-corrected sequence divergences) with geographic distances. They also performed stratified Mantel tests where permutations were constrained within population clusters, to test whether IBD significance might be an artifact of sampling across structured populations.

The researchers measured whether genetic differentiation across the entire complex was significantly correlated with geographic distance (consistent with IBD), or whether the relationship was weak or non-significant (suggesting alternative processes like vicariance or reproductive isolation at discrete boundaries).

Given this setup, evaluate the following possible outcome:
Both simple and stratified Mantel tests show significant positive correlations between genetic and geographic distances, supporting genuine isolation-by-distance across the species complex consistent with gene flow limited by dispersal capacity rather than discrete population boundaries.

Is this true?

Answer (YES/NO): NO